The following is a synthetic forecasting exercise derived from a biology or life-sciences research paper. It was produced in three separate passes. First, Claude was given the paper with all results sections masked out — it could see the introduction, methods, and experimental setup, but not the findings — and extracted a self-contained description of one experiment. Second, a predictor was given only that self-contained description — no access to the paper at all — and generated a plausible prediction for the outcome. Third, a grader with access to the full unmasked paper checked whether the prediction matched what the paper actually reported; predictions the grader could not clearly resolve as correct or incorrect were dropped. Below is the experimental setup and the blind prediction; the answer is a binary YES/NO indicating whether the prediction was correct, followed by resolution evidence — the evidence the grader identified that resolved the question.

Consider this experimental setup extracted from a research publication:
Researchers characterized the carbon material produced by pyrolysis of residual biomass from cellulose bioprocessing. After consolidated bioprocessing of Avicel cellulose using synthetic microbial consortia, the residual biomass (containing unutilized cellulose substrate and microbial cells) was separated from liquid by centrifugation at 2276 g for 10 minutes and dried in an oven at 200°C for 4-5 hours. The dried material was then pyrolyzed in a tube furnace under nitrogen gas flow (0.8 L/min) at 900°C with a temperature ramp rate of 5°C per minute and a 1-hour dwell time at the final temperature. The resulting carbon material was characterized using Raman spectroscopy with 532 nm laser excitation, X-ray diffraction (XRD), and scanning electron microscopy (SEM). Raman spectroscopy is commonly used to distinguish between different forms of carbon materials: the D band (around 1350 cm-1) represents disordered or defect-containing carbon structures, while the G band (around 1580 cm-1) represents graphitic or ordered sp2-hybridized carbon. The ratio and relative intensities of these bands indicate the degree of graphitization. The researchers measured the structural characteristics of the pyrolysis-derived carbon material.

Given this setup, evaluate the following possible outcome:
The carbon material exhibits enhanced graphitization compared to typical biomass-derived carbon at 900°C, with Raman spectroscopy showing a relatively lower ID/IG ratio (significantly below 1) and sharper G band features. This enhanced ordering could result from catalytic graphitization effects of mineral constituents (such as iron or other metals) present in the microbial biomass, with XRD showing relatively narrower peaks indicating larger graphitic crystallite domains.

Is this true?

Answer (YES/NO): NO